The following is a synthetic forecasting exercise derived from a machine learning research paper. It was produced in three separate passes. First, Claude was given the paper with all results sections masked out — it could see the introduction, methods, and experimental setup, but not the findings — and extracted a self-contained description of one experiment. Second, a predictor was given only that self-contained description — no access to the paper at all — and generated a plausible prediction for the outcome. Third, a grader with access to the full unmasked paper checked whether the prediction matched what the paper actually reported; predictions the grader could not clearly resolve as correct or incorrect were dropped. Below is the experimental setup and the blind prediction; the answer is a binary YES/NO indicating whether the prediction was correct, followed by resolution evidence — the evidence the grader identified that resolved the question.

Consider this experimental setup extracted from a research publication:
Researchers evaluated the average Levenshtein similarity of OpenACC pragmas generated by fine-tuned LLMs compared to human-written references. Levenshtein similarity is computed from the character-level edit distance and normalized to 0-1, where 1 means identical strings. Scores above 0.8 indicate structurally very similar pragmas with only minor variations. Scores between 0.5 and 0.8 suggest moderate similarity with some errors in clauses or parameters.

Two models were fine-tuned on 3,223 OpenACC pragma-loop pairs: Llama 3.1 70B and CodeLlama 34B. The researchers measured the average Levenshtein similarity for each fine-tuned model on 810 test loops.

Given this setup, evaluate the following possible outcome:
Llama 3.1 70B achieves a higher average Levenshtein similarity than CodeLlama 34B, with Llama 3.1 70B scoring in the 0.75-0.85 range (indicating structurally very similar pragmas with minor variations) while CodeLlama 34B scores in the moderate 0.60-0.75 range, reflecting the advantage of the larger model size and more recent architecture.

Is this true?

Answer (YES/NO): NO